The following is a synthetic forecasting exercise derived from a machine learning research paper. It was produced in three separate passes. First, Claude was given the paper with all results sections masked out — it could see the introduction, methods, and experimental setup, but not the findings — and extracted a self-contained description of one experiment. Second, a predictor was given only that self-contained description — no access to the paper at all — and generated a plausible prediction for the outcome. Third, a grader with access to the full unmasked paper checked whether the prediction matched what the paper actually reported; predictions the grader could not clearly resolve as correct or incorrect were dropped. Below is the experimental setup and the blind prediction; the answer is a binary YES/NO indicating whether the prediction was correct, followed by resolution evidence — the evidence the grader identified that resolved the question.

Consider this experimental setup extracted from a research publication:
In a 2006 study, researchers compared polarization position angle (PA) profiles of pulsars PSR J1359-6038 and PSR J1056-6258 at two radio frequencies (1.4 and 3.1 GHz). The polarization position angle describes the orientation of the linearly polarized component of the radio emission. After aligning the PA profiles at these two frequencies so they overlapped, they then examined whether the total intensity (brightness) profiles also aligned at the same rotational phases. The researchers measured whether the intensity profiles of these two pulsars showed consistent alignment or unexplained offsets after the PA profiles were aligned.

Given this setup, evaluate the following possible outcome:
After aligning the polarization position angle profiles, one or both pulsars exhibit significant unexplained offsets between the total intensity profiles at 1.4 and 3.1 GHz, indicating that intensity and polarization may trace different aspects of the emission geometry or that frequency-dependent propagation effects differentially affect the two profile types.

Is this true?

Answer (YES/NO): YES